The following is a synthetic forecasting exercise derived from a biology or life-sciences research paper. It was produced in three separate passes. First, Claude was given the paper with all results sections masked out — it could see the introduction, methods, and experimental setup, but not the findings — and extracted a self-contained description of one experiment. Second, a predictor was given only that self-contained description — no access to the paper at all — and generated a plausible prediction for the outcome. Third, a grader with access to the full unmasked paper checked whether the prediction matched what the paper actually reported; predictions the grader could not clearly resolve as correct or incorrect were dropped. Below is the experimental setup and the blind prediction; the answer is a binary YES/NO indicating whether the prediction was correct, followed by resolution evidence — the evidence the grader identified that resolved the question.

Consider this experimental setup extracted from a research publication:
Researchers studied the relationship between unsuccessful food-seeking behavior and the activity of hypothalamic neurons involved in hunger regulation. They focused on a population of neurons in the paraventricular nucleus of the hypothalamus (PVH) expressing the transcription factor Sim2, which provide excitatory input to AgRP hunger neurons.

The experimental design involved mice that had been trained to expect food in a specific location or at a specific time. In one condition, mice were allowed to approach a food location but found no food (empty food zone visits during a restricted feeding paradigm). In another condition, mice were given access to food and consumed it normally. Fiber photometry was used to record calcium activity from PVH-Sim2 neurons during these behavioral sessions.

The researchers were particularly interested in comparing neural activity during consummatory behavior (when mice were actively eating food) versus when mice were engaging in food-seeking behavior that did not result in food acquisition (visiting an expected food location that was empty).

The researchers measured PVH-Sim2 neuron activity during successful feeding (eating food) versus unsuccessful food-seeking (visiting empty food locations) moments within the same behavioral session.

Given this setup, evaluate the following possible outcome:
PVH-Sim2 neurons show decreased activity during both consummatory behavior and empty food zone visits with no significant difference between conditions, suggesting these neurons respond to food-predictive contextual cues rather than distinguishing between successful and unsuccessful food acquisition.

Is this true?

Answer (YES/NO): NO